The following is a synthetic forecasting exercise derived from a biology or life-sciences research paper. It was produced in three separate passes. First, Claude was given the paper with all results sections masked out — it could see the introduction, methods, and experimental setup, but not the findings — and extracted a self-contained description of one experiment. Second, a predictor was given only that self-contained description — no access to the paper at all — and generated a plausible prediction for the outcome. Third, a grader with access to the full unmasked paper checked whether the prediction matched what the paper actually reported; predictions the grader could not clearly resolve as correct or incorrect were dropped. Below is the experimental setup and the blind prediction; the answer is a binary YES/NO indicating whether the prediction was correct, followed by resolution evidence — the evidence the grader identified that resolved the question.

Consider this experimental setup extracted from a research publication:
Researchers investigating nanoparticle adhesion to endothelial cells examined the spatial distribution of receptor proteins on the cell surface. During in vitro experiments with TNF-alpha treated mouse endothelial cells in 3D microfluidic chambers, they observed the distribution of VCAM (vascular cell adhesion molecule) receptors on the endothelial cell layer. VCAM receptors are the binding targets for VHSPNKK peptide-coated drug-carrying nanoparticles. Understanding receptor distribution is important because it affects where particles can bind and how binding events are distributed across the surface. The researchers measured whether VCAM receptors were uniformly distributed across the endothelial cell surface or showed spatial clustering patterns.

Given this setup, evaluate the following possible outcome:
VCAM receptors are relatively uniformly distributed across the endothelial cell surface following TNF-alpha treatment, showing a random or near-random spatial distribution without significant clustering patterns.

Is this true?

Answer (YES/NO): NO